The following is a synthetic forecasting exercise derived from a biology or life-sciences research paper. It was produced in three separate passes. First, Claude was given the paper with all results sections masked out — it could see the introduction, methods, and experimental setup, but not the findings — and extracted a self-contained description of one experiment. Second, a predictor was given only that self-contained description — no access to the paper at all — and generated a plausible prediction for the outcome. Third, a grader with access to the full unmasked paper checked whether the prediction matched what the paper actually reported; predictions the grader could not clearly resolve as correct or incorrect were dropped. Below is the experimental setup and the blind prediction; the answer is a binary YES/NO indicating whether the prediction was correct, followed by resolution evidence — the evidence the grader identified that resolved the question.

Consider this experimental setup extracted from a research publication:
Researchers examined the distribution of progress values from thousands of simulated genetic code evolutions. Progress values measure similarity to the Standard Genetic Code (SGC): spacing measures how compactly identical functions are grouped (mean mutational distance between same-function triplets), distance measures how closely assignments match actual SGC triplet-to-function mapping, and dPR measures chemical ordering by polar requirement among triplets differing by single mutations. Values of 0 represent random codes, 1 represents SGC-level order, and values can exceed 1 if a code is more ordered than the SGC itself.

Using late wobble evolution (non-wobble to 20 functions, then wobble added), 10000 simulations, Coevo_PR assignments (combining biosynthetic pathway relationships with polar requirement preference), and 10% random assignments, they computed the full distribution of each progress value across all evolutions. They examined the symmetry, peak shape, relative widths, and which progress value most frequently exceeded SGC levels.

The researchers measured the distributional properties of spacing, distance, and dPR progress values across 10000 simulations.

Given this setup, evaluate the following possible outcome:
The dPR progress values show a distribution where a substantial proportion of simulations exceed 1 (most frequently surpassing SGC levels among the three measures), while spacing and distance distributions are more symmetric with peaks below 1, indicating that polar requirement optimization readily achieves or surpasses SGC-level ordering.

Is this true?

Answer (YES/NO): YES